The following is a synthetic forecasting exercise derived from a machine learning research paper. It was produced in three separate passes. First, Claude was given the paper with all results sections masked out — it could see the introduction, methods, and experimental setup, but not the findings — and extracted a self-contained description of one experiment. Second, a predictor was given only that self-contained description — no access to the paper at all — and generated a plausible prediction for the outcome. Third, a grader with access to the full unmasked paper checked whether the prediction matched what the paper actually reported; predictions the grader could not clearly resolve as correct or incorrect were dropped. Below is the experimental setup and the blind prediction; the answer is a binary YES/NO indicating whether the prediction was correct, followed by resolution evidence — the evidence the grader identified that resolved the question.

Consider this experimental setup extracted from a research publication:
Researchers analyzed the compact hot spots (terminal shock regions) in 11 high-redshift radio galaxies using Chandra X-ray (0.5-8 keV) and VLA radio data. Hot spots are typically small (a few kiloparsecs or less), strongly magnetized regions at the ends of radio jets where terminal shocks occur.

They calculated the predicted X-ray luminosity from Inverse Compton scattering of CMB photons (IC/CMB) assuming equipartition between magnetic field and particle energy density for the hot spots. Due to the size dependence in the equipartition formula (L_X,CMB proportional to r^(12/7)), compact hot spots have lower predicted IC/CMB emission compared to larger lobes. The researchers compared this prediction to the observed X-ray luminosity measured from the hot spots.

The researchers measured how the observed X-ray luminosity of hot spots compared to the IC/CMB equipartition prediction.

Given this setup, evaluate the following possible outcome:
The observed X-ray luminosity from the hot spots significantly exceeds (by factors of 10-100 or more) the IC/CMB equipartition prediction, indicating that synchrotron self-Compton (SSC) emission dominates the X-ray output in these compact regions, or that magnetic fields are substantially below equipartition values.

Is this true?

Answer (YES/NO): NO